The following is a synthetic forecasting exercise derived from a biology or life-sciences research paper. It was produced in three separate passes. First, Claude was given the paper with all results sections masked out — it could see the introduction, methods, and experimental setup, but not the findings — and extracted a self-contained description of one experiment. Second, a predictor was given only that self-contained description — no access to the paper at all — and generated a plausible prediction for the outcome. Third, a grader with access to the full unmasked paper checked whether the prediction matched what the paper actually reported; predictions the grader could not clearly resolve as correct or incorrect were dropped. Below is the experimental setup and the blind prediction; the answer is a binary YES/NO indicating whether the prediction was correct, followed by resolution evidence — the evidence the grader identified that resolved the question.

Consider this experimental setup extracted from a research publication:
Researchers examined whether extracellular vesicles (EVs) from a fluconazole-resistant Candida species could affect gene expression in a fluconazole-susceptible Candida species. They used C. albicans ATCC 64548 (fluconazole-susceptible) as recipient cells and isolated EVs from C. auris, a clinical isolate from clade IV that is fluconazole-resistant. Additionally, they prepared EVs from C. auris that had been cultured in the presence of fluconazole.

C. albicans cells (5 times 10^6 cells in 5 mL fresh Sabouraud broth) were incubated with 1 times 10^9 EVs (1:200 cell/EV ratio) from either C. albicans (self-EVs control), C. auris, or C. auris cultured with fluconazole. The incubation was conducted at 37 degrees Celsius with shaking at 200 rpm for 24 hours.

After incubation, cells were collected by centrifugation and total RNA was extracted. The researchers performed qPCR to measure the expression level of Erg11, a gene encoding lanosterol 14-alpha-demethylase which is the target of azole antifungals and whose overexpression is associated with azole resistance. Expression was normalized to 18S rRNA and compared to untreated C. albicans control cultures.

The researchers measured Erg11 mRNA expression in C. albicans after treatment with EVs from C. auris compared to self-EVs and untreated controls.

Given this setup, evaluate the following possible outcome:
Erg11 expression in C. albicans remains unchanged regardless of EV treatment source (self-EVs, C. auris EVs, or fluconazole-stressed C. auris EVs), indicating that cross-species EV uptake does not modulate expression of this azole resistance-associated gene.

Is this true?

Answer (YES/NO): NO